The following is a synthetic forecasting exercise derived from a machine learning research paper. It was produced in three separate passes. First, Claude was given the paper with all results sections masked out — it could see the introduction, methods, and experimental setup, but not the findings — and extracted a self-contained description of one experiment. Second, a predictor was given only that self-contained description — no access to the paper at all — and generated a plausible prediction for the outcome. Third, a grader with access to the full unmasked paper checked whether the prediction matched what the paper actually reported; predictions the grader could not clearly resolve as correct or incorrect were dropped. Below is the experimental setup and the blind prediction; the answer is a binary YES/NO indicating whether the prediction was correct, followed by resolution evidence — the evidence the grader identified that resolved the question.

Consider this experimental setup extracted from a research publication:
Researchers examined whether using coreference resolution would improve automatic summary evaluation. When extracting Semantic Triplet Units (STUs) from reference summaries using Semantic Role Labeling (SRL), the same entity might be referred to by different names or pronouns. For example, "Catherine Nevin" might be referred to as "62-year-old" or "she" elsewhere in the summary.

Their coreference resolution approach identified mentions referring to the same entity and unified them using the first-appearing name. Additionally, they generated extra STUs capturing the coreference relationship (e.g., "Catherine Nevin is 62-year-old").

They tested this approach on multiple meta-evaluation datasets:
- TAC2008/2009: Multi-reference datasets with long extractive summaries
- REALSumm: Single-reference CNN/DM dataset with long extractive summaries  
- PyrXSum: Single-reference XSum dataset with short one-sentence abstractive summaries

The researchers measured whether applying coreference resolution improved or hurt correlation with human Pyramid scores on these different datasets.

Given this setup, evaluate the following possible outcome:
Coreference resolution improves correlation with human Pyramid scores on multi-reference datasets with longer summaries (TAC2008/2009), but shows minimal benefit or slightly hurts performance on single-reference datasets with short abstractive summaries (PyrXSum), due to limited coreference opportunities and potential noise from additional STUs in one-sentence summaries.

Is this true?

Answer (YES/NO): NO